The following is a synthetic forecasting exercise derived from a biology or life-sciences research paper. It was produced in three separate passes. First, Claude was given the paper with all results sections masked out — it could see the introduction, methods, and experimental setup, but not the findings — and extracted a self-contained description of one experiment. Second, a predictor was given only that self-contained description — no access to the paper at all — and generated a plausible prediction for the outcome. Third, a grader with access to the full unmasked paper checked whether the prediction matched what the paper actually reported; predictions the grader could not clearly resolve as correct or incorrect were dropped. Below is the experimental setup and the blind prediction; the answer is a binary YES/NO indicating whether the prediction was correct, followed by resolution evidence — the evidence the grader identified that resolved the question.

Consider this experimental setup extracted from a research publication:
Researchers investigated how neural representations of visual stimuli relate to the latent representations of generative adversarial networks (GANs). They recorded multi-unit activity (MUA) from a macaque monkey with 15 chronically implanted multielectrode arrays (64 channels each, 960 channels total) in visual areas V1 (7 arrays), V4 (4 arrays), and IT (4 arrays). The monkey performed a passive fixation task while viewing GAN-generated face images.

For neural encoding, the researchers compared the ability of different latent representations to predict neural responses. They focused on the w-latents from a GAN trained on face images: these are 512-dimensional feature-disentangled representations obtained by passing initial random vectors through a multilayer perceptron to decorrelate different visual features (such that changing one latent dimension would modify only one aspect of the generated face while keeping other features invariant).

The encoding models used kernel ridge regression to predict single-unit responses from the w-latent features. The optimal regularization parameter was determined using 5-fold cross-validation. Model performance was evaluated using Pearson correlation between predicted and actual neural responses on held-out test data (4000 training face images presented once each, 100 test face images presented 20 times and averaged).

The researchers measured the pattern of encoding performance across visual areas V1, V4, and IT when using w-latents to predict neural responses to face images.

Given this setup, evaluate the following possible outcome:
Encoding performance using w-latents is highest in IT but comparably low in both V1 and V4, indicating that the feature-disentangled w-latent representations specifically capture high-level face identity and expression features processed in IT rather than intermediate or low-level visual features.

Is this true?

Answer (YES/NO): NO